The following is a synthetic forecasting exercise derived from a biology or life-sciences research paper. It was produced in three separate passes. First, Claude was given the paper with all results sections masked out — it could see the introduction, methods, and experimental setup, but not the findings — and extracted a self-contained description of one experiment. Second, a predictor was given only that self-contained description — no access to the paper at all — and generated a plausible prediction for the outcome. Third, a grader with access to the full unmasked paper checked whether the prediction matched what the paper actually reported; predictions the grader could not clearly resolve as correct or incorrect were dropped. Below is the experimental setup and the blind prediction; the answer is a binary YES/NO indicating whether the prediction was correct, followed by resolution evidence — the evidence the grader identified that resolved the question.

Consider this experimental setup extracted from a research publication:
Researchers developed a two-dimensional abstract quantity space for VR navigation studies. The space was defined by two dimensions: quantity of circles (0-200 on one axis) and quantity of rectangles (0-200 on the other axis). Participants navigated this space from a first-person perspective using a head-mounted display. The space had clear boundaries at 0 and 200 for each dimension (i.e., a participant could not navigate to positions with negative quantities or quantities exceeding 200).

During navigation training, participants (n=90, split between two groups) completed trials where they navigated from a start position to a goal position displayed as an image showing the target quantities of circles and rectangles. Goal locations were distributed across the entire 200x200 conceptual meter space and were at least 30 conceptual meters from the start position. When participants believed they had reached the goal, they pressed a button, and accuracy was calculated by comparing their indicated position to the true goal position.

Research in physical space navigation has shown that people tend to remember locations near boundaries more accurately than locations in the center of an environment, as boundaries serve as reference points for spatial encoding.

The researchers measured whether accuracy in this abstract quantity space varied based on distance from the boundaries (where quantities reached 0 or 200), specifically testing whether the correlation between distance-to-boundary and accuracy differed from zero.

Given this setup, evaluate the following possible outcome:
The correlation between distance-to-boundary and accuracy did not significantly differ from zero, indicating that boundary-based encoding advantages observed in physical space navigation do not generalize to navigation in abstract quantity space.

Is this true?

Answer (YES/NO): NO